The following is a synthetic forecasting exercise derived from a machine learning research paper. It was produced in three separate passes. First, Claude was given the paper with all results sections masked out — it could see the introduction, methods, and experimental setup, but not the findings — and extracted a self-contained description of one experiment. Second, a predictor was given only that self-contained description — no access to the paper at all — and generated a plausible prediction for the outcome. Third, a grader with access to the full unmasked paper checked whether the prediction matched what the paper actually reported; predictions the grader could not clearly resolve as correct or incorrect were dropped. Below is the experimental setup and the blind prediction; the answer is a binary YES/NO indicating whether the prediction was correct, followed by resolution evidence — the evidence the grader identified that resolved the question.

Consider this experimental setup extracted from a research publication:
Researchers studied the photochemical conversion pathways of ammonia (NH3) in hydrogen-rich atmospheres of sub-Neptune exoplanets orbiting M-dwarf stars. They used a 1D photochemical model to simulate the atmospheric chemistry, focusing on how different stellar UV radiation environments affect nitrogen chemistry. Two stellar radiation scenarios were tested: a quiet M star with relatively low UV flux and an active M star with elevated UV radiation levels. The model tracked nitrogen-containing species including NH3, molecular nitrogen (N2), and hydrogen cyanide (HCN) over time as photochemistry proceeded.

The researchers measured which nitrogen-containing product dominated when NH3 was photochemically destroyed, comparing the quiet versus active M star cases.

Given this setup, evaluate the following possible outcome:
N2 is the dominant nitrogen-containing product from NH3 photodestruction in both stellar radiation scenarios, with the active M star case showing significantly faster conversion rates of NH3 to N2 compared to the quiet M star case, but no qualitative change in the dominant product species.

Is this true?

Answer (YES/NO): NO